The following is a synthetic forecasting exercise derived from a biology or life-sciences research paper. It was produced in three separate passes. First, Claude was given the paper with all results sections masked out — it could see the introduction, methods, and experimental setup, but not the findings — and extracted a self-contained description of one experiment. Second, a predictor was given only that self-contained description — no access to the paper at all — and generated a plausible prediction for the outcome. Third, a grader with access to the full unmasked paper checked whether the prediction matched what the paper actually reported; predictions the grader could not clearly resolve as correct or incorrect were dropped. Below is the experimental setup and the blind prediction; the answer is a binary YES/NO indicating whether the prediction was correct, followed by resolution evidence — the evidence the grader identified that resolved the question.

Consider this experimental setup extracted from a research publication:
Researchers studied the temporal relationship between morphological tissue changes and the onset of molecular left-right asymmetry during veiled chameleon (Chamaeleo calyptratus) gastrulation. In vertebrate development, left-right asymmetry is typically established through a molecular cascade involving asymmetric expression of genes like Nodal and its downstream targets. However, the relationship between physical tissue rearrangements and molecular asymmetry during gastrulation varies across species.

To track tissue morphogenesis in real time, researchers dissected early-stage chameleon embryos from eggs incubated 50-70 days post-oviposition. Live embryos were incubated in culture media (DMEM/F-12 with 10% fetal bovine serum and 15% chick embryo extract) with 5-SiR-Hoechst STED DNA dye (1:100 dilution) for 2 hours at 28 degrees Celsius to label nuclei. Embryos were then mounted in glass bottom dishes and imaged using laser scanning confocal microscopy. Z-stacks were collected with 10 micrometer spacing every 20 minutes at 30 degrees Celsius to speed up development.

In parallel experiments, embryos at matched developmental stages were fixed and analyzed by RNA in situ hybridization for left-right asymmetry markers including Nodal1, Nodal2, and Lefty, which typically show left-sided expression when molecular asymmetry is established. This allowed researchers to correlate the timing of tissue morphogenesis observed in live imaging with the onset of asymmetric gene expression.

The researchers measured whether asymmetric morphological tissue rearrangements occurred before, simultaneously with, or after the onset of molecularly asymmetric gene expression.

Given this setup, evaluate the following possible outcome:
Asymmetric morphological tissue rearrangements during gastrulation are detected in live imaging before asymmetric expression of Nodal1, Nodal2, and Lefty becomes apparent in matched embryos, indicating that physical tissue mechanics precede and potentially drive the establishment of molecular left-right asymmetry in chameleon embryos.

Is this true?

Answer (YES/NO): YES